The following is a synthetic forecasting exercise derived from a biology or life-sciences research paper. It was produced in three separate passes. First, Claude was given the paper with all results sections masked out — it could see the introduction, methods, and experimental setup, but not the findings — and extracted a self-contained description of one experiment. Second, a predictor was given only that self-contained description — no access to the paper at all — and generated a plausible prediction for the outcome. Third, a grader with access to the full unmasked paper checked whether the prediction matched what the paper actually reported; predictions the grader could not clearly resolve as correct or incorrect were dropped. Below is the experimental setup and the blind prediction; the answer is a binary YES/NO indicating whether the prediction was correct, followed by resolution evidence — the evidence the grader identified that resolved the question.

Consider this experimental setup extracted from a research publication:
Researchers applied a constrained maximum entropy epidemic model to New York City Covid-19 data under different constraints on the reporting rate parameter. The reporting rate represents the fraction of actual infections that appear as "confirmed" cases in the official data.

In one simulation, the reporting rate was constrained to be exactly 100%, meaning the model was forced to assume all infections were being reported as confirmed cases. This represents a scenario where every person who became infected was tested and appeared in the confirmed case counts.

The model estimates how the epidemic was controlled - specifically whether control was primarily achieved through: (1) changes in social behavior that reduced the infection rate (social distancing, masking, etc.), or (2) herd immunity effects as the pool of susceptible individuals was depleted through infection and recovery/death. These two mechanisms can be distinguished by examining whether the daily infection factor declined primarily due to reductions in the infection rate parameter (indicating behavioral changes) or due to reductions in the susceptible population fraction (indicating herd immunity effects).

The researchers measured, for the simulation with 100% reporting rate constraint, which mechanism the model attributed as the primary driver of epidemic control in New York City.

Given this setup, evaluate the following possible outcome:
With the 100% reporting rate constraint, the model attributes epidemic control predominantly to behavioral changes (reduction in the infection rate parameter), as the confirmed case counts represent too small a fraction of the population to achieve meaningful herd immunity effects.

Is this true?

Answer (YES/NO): YES